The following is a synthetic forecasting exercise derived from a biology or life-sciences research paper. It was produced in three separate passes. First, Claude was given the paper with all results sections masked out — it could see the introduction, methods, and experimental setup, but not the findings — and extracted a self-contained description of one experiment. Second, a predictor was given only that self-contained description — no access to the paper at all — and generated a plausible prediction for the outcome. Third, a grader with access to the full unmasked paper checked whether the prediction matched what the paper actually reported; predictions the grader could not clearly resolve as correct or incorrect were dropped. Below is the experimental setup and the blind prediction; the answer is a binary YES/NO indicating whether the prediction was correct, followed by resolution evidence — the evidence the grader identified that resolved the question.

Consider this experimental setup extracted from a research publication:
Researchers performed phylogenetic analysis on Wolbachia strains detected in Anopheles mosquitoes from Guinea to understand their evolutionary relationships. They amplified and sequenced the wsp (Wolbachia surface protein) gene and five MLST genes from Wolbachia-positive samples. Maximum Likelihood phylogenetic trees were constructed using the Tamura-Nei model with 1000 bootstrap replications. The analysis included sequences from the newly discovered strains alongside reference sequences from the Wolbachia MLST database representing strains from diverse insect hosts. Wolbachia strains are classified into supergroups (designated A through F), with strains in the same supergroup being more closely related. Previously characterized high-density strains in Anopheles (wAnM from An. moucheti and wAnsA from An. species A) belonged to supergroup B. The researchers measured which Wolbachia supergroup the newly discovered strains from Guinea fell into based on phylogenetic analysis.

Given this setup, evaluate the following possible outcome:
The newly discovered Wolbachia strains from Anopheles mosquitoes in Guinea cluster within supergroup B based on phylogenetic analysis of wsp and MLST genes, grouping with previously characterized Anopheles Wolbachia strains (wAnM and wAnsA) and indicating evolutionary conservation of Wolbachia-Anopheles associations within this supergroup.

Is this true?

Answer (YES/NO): NO